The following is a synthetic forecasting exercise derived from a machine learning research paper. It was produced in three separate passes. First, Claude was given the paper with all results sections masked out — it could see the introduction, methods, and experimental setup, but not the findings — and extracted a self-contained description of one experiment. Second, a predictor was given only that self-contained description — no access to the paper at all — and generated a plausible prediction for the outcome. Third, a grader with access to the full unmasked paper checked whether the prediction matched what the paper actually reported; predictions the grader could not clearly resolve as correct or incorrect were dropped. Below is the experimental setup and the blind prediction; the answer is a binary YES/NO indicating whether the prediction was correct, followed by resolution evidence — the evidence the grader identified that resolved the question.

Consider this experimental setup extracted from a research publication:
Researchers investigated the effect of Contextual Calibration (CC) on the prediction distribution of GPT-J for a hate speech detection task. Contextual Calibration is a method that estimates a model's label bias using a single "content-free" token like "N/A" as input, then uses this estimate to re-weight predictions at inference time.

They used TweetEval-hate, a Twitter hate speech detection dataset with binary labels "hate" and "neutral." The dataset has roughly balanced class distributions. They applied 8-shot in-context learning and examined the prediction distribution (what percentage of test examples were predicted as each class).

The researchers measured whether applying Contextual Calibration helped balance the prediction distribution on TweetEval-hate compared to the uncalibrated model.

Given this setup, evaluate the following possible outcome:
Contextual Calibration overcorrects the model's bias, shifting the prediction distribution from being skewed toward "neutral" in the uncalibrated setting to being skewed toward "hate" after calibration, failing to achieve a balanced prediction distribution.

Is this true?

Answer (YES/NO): NO